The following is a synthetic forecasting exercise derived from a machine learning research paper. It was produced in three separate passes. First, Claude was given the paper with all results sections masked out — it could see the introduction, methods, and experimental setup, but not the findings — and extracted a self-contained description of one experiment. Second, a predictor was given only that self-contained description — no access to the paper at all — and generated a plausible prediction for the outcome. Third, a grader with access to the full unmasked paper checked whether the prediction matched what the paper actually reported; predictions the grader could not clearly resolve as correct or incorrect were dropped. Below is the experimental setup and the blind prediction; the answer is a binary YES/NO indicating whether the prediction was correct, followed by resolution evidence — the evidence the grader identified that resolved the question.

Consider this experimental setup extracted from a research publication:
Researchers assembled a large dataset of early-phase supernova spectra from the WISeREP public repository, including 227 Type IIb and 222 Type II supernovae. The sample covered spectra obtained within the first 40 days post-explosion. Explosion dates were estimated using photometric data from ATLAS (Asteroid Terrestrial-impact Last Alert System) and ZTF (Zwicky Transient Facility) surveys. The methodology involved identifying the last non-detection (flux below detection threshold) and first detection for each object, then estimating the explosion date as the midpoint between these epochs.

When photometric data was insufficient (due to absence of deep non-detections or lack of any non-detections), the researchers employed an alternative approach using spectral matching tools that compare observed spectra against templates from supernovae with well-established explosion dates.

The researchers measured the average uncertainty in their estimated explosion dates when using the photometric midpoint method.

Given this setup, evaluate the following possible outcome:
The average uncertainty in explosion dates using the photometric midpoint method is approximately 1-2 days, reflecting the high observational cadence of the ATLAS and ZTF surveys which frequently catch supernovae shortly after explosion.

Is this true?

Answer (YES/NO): NO